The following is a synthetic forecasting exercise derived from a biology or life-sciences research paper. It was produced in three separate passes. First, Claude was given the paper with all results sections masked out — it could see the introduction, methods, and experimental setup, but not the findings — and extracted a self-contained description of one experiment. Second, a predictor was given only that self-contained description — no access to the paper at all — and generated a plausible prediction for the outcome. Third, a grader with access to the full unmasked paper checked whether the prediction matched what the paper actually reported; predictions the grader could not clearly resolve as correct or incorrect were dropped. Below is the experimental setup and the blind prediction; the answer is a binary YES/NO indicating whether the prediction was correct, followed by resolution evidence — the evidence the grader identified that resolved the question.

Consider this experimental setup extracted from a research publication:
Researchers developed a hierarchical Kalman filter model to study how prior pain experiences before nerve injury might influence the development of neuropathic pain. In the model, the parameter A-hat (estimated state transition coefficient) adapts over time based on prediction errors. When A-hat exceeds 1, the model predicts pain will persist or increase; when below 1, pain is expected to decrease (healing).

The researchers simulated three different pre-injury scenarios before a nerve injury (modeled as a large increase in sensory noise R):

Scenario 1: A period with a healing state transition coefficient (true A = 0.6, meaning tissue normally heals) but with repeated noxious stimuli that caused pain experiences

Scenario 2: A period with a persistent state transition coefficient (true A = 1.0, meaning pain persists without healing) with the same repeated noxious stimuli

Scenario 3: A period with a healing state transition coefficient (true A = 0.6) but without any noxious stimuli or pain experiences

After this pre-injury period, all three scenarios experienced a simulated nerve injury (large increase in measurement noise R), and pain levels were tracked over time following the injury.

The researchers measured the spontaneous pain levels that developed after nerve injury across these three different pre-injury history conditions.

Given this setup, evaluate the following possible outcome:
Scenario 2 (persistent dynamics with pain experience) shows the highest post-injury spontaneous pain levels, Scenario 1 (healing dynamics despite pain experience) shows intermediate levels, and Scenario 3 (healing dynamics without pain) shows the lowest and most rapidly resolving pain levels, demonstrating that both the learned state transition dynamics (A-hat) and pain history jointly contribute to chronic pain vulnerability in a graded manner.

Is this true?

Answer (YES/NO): NO